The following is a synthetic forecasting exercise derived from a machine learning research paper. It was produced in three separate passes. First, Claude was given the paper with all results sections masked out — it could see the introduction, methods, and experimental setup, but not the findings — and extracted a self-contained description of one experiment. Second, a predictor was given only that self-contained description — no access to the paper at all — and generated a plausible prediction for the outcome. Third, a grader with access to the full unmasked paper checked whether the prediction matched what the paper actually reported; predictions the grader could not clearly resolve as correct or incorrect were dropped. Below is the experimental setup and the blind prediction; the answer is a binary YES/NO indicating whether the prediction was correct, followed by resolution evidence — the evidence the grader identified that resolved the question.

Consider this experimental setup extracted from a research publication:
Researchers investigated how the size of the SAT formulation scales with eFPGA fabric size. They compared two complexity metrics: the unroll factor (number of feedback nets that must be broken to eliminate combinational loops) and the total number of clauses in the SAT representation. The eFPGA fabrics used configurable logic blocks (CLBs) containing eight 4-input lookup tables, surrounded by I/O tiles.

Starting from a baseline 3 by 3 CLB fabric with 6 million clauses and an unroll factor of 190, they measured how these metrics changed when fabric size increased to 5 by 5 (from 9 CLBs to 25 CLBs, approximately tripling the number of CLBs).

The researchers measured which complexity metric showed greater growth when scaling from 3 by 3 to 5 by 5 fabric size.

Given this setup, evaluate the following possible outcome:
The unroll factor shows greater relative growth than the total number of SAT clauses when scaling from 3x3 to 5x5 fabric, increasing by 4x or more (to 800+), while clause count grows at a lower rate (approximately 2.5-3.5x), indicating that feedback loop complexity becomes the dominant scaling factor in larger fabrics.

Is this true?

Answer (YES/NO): NO